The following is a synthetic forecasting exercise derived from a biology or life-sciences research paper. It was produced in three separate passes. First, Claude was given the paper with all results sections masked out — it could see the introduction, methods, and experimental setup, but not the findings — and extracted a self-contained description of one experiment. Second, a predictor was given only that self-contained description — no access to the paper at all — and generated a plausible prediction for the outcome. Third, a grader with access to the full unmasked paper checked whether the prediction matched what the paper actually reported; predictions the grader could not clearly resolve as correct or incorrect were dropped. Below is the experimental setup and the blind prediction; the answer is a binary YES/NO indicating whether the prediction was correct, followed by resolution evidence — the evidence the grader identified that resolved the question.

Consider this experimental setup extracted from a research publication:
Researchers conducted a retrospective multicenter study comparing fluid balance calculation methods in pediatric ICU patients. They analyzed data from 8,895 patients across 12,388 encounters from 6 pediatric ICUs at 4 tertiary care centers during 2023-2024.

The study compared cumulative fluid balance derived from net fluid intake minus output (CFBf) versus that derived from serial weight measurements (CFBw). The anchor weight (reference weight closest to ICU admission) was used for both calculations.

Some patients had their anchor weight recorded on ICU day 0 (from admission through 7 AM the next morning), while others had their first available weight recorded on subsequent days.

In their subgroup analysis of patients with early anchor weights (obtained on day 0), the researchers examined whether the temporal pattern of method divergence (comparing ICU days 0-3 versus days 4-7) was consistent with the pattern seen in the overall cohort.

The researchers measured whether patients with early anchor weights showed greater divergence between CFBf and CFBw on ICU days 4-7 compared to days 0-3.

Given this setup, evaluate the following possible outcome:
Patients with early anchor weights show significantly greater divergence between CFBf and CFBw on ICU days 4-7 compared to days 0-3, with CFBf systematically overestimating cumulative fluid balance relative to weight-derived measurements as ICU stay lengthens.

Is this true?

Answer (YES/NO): YES